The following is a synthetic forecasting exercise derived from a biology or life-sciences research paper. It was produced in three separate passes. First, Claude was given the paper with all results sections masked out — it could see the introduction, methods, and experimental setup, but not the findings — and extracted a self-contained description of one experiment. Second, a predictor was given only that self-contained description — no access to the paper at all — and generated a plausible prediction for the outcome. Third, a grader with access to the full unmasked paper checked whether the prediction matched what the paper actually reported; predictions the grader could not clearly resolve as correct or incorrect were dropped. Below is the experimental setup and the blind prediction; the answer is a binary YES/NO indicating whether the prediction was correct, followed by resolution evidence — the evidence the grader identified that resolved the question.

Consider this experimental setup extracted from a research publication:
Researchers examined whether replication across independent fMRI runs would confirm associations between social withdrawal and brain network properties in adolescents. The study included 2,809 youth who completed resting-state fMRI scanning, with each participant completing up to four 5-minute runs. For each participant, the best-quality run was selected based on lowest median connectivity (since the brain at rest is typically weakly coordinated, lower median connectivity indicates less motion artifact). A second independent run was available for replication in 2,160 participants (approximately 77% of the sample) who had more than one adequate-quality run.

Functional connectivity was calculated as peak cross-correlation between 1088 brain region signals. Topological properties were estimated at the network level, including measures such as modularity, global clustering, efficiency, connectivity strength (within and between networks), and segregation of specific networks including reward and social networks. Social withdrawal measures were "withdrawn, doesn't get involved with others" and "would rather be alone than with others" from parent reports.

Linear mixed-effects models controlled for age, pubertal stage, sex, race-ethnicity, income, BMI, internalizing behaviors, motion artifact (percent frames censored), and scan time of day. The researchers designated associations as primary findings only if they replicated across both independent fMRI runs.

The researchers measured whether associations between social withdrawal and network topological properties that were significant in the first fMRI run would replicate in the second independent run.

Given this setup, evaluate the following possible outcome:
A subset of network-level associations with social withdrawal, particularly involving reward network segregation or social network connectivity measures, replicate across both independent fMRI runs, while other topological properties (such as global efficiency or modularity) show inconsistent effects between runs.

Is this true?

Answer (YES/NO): NO